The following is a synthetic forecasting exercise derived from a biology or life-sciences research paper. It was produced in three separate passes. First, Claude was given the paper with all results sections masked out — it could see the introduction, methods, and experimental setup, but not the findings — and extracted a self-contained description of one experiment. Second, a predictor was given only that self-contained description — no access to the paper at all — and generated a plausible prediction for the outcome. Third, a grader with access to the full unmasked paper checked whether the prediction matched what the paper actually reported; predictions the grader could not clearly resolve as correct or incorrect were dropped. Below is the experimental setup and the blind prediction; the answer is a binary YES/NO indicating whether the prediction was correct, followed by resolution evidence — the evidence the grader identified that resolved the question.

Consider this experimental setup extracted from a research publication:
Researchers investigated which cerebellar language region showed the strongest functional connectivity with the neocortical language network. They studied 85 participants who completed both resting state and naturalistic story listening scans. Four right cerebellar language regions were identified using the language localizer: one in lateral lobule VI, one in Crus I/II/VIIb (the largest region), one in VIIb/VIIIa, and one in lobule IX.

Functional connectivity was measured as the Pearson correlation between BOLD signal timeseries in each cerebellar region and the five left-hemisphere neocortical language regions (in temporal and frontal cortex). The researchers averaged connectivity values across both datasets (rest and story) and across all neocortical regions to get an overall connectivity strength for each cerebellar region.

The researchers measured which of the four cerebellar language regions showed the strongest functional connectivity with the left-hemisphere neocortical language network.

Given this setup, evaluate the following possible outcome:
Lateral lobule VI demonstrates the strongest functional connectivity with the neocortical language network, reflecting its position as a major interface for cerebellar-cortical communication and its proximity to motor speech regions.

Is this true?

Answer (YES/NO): NO